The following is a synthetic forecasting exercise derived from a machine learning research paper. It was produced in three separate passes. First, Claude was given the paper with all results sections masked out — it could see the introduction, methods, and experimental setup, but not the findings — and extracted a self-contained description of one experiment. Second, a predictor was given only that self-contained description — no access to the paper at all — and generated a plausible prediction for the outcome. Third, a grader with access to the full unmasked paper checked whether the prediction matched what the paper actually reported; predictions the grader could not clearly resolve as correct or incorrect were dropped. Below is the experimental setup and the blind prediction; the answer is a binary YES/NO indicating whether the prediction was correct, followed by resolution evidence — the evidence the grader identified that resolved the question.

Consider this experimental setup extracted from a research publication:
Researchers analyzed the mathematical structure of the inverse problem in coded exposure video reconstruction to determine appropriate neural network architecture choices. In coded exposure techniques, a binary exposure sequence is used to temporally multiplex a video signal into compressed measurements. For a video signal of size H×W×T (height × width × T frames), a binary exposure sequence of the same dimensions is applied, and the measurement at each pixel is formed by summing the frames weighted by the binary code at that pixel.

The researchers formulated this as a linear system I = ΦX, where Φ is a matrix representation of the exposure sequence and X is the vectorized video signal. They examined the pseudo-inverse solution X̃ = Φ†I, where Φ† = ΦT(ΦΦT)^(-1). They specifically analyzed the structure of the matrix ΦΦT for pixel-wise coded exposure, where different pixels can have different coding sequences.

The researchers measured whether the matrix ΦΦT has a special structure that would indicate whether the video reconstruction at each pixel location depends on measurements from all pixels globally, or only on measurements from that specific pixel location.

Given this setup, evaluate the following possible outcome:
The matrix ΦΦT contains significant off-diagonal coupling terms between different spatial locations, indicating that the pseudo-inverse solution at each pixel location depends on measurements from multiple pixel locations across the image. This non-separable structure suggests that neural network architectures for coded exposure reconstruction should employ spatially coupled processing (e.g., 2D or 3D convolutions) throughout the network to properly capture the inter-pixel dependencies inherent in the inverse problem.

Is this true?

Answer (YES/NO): NO